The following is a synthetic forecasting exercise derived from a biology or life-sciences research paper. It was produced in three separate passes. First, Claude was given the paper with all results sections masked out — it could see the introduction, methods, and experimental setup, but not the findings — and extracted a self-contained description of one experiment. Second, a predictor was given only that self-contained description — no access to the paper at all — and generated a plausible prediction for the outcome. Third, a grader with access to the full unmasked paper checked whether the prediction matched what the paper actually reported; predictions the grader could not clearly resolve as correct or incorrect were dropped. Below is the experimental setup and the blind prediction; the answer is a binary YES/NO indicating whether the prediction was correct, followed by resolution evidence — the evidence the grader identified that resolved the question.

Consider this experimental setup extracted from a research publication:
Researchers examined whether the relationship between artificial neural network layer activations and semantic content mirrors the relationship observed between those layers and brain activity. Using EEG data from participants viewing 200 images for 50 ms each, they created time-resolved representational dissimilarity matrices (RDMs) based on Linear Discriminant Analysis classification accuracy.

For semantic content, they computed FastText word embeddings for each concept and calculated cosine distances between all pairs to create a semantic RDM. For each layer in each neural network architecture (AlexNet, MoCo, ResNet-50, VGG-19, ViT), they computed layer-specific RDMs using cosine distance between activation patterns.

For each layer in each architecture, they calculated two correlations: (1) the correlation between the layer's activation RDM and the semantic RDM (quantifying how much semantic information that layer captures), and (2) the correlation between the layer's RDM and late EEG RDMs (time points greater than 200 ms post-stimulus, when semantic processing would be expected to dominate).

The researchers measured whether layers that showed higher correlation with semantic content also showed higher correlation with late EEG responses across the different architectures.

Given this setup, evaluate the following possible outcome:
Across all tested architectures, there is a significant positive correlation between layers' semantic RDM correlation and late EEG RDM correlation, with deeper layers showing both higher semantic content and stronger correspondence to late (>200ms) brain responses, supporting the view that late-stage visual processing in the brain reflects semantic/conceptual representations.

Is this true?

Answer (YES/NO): NO